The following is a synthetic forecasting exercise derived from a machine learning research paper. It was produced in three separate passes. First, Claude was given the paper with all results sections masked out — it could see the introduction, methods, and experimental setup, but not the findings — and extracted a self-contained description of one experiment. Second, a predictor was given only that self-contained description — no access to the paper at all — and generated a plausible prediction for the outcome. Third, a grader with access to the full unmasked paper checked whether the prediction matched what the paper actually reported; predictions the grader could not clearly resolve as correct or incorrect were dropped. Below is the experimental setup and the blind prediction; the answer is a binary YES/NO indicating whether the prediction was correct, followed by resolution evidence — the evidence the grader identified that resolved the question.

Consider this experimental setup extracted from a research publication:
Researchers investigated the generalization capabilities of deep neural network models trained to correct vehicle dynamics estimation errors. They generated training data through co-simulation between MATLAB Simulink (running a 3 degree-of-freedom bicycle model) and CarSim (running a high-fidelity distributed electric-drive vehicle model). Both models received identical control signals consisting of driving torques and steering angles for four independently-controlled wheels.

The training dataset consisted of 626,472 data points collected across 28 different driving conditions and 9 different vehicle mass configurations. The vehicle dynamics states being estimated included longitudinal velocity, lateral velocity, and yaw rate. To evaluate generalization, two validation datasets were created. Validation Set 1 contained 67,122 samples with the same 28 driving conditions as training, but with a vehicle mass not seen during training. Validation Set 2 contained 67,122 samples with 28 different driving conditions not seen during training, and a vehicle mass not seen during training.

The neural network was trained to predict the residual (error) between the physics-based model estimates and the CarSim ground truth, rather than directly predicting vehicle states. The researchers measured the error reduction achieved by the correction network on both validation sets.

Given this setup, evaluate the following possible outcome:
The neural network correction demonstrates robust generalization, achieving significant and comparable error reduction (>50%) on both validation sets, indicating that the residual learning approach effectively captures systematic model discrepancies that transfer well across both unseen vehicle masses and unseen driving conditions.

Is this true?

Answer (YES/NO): NO